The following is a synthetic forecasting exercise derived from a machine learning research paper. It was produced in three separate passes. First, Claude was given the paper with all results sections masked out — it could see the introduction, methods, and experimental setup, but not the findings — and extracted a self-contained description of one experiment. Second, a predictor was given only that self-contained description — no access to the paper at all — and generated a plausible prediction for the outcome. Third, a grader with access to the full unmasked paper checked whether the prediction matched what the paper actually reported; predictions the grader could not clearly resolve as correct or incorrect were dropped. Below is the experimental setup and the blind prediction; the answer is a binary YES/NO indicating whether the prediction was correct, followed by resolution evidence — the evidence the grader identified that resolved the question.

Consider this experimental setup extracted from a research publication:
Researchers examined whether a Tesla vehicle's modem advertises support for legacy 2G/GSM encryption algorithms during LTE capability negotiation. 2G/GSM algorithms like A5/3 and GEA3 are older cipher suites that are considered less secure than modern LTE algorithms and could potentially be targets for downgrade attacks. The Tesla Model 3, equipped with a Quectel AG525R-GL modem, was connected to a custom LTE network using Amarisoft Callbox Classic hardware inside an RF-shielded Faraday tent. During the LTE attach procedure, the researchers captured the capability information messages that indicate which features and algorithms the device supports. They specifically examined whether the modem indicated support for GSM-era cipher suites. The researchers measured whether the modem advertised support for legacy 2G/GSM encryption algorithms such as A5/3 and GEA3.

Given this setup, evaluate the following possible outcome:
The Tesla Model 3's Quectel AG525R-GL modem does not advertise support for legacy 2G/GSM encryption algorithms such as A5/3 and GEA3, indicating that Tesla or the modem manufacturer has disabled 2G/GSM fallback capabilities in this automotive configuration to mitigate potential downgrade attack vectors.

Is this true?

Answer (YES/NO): NO